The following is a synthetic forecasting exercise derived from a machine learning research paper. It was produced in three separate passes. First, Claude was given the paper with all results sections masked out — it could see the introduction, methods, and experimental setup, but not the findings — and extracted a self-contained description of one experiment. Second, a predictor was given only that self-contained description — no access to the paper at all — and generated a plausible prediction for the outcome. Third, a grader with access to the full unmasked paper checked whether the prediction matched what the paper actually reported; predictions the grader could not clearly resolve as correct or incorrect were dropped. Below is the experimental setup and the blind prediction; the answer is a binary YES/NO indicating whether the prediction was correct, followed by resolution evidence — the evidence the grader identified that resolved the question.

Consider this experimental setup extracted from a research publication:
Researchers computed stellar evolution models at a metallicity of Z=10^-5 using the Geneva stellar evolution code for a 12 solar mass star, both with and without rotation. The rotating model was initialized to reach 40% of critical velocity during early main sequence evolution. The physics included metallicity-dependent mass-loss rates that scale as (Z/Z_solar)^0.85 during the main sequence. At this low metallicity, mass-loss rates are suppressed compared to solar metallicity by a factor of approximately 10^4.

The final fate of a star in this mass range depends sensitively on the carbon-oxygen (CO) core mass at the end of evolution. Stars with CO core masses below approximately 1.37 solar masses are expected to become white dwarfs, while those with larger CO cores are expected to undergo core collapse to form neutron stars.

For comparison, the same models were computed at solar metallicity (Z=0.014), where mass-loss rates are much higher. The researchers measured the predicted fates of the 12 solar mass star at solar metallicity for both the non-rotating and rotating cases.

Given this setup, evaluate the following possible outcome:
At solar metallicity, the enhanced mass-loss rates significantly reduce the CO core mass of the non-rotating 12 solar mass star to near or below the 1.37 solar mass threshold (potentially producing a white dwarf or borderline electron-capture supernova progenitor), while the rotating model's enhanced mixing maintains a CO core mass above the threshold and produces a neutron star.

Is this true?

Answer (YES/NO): YES